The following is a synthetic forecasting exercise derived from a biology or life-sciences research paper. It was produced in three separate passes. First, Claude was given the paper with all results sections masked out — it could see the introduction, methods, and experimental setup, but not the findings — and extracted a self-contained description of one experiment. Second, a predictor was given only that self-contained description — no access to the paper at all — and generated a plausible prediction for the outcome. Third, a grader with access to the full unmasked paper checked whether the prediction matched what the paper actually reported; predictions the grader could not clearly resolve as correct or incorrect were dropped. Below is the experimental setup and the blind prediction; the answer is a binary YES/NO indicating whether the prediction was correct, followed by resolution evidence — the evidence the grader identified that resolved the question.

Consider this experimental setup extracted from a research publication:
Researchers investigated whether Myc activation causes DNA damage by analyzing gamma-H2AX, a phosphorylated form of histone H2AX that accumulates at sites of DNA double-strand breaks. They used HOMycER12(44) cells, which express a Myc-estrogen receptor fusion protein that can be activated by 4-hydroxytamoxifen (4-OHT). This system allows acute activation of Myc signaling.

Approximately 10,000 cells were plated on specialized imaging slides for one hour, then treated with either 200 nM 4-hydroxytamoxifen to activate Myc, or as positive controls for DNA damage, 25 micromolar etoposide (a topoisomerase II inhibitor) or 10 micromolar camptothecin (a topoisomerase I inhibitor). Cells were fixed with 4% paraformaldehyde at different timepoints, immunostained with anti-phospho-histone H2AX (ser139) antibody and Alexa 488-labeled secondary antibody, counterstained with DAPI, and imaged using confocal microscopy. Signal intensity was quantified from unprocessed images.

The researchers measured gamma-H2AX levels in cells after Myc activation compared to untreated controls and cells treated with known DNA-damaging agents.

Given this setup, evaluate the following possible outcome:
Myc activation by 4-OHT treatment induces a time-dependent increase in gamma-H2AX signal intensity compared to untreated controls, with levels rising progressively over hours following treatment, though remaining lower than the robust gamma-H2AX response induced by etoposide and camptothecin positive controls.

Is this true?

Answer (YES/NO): NO